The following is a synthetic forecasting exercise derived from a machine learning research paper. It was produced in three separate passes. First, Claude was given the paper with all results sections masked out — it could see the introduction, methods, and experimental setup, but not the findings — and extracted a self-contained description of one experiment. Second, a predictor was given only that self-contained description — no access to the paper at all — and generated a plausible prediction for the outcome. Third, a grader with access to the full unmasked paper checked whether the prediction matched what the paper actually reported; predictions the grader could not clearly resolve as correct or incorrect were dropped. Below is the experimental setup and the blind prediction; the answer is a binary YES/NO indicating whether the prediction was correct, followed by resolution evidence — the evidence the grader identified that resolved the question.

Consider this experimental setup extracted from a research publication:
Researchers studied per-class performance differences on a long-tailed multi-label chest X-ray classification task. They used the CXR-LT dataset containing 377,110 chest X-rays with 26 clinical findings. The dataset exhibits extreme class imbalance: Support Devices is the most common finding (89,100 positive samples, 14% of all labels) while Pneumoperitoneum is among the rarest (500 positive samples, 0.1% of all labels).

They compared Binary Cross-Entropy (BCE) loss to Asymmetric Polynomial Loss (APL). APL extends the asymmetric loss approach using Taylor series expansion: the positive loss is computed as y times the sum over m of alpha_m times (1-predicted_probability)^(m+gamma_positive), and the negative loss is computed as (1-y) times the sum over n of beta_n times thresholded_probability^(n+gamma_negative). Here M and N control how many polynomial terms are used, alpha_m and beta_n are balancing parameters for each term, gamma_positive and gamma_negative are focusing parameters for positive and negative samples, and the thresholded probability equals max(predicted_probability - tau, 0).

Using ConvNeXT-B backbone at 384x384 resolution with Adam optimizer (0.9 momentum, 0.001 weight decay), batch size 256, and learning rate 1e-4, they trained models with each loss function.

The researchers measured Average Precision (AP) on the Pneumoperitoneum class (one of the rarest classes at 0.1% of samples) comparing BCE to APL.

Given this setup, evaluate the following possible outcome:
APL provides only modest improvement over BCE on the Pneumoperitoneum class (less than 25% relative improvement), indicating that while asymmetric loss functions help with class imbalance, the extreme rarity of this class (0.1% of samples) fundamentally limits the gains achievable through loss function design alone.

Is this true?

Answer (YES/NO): YES